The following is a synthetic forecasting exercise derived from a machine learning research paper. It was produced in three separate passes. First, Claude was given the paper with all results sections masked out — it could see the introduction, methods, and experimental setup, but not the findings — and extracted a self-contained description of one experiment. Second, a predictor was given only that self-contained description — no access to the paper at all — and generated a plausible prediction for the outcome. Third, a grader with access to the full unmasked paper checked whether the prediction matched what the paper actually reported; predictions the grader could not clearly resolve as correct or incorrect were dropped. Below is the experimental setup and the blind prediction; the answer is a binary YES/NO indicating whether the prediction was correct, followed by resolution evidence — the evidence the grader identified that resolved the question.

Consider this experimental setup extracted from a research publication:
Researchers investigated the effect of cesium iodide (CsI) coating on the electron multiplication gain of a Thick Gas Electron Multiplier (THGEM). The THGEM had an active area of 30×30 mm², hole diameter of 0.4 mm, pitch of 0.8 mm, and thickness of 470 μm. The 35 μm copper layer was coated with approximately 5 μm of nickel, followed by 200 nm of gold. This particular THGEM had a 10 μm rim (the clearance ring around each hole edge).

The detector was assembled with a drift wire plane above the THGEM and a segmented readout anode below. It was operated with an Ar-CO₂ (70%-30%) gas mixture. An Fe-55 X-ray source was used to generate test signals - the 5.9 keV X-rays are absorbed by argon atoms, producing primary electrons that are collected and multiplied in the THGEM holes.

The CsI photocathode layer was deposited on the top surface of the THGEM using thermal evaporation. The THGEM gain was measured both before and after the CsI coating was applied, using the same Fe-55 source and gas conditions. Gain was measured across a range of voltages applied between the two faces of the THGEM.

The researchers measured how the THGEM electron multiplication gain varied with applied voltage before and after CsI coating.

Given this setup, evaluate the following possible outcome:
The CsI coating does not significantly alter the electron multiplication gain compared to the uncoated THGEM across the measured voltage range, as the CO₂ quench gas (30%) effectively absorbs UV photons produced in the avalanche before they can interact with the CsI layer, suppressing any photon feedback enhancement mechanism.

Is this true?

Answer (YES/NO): NO